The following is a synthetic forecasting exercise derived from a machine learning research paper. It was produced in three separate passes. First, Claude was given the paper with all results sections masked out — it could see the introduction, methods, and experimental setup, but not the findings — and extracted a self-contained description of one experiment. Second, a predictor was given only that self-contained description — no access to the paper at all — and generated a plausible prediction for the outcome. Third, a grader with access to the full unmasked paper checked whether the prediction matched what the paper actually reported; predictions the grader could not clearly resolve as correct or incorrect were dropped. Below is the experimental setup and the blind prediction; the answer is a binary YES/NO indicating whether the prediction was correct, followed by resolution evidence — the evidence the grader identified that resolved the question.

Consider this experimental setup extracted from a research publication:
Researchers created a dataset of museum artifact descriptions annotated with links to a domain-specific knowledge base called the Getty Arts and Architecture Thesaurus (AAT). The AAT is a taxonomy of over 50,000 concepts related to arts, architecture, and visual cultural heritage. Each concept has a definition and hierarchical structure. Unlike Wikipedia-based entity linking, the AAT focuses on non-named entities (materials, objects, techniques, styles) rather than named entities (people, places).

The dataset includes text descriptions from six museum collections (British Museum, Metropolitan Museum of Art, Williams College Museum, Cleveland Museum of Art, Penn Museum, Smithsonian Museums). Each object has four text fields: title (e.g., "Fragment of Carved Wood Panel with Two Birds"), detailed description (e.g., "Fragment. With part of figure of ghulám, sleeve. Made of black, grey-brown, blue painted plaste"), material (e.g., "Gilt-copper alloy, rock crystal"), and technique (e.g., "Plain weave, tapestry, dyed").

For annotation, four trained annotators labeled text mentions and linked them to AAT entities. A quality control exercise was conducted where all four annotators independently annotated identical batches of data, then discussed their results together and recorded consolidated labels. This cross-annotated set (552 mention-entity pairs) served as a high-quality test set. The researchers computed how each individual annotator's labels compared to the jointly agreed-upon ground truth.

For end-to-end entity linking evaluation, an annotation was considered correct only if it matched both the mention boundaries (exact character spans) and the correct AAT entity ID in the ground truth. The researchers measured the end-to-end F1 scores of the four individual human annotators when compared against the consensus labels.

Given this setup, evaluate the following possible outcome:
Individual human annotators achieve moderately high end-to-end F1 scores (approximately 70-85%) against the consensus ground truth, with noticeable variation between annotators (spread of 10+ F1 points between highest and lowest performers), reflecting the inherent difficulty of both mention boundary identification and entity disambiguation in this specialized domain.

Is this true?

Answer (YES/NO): NO